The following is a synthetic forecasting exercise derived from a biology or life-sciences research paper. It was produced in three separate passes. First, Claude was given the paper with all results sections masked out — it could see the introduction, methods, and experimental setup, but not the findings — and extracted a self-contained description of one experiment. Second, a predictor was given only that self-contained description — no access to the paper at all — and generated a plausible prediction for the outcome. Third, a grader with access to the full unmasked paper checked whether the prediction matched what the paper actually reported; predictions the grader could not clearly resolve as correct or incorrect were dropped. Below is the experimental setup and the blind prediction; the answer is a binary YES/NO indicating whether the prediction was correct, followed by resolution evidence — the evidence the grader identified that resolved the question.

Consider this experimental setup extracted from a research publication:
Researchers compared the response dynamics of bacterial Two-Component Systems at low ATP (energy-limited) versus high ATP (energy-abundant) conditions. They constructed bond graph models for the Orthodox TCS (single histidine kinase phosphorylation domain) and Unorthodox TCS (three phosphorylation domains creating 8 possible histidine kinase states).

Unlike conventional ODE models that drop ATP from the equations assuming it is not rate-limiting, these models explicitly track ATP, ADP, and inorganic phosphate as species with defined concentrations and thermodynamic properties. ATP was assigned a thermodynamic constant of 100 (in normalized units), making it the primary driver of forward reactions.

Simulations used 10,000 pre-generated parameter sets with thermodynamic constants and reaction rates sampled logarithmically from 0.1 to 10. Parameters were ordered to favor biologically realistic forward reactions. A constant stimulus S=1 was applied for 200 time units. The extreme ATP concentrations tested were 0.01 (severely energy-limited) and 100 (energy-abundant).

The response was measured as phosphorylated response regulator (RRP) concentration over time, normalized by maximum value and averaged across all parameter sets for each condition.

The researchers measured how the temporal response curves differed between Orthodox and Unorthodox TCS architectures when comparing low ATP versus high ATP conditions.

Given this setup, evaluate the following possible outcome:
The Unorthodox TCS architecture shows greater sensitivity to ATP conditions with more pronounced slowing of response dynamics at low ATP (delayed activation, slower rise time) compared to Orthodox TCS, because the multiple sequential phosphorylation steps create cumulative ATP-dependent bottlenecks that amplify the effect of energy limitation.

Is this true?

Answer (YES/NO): NO